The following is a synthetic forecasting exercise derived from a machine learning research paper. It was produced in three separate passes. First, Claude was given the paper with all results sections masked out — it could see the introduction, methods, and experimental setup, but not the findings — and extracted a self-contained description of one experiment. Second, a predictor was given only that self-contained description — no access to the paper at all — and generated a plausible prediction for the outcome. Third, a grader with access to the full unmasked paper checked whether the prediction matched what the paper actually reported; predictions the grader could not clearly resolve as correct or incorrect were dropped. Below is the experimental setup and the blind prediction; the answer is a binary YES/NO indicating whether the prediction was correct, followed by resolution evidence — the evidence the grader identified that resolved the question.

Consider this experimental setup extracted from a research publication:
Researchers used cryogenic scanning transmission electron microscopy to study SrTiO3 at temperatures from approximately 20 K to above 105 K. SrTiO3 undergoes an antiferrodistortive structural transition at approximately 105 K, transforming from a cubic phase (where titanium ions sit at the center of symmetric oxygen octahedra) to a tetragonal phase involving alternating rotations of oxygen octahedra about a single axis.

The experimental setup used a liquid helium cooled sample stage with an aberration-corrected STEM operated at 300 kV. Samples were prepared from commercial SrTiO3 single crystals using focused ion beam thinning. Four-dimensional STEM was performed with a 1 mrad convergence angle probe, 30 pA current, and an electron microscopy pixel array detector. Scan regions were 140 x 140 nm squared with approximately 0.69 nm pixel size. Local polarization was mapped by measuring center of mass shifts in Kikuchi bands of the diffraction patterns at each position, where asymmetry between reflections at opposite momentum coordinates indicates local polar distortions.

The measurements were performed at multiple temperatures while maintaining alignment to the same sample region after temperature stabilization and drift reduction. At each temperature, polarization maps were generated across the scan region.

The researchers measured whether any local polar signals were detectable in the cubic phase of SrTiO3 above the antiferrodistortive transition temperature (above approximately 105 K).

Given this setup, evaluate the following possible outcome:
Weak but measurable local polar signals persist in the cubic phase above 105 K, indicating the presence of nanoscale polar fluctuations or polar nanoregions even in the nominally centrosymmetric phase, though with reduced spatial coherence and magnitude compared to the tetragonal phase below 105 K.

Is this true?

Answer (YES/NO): NO